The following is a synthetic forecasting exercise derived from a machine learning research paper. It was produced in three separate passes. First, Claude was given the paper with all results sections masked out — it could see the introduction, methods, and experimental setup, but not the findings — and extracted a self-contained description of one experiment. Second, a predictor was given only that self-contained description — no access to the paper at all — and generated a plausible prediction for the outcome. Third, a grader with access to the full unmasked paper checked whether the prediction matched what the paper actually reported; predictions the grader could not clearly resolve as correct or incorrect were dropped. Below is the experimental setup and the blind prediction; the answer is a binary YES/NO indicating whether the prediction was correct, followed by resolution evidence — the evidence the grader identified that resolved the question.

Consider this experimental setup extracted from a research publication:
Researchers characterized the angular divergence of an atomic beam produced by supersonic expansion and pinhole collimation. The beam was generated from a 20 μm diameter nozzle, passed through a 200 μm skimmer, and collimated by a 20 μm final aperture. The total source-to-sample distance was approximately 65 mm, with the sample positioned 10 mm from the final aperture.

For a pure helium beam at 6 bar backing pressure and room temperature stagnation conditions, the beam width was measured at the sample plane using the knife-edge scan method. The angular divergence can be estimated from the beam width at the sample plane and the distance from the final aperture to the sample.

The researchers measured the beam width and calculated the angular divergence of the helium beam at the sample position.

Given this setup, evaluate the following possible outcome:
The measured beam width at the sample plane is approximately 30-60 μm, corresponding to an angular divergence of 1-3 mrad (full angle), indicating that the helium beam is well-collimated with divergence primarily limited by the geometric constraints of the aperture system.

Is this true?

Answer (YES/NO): NO